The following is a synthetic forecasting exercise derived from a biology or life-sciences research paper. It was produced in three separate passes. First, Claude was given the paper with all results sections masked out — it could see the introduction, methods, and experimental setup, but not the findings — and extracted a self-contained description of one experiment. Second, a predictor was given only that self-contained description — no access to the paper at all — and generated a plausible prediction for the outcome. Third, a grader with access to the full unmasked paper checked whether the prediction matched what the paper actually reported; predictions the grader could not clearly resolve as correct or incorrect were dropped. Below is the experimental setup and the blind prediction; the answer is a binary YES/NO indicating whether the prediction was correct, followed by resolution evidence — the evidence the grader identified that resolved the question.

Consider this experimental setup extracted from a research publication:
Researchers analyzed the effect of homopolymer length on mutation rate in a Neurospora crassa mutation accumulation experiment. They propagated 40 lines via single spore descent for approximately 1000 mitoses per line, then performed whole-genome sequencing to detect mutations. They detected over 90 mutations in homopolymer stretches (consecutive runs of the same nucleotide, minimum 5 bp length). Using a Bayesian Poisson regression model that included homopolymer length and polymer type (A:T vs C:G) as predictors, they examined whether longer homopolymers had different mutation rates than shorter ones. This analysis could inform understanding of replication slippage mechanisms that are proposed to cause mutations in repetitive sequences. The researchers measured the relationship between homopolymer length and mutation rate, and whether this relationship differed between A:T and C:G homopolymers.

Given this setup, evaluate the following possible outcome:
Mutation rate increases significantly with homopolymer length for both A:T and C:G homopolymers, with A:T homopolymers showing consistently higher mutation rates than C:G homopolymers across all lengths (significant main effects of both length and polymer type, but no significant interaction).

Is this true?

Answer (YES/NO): YES